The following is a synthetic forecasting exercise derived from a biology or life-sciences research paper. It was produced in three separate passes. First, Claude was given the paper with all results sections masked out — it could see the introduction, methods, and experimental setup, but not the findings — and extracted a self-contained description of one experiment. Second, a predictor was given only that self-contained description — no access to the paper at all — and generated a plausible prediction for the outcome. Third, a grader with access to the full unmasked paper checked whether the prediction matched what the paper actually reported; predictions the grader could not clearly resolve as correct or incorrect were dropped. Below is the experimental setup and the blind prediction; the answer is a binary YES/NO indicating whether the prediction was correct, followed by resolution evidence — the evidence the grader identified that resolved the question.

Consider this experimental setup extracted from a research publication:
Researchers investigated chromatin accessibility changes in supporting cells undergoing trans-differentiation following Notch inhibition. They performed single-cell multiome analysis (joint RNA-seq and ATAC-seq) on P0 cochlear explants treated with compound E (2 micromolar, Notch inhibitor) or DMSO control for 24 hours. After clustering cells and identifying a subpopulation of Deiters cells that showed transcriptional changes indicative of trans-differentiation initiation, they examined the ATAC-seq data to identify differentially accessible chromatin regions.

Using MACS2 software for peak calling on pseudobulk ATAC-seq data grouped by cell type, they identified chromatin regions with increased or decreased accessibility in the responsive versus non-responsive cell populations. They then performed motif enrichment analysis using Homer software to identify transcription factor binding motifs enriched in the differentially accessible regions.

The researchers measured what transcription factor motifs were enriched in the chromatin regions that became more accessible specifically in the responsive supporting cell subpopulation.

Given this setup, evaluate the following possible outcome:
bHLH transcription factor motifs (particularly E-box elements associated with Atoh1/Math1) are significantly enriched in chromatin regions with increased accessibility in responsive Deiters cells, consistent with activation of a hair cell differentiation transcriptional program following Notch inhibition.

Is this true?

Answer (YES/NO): YES